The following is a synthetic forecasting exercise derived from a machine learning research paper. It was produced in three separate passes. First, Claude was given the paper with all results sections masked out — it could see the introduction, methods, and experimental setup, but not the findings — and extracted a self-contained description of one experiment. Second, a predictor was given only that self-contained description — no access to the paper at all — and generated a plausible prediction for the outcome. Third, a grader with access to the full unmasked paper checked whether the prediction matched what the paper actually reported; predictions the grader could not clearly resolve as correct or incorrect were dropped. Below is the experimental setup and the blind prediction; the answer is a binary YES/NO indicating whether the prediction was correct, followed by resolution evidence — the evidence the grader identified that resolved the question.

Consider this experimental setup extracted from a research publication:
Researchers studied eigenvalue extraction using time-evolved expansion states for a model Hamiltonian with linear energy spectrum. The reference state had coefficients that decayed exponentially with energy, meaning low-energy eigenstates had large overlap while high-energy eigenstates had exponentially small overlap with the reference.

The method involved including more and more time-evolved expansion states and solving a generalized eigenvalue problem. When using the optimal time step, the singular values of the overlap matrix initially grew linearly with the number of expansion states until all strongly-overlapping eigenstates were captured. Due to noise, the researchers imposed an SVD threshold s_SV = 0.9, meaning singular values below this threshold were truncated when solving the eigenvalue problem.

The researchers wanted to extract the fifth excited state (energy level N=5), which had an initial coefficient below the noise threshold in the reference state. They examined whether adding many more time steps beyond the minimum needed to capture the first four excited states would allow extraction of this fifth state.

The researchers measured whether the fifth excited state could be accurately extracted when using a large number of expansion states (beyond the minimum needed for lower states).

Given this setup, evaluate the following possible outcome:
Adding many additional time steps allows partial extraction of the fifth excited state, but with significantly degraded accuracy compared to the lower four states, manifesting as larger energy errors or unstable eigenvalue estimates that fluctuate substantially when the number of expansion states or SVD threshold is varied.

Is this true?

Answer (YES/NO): NO